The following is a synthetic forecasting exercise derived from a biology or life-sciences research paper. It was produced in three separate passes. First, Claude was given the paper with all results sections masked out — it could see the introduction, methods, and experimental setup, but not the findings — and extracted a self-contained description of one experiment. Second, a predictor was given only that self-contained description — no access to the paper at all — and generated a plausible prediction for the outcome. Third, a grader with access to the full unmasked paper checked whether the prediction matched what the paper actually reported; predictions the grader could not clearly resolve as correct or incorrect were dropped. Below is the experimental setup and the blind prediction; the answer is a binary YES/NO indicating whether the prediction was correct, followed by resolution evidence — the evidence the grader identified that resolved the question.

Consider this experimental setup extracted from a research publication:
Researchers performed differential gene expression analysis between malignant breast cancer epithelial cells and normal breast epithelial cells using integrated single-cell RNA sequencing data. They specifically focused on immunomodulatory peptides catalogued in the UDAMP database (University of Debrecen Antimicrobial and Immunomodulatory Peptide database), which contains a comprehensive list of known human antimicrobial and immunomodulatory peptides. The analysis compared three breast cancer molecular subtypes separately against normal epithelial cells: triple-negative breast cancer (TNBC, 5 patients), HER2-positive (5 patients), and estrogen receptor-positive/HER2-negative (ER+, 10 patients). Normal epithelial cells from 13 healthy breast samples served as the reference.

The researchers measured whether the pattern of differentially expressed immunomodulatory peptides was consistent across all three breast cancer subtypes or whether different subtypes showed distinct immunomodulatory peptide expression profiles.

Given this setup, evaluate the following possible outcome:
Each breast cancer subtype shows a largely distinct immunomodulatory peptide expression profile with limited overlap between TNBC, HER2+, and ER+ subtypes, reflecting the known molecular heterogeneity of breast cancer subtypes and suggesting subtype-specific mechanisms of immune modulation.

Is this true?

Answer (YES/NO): NO